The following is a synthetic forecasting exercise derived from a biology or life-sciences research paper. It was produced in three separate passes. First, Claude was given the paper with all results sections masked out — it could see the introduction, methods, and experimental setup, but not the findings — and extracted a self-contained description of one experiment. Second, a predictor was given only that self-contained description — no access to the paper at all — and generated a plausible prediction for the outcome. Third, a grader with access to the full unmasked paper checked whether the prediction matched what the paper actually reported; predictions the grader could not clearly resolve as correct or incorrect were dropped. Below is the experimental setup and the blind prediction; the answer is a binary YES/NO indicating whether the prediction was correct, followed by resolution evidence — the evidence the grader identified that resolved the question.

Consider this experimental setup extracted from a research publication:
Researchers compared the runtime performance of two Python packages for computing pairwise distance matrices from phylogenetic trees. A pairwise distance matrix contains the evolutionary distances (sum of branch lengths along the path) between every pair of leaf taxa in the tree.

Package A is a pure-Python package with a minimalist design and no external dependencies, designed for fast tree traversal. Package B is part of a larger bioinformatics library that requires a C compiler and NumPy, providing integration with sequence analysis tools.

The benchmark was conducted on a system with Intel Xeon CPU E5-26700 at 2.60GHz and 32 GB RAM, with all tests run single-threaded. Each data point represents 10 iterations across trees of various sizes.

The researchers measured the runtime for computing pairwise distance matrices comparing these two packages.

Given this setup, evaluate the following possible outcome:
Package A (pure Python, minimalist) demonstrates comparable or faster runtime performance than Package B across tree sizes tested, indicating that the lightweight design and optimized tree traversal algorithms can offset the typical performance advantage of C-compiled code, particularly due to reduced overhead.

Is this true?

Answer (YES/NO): NO